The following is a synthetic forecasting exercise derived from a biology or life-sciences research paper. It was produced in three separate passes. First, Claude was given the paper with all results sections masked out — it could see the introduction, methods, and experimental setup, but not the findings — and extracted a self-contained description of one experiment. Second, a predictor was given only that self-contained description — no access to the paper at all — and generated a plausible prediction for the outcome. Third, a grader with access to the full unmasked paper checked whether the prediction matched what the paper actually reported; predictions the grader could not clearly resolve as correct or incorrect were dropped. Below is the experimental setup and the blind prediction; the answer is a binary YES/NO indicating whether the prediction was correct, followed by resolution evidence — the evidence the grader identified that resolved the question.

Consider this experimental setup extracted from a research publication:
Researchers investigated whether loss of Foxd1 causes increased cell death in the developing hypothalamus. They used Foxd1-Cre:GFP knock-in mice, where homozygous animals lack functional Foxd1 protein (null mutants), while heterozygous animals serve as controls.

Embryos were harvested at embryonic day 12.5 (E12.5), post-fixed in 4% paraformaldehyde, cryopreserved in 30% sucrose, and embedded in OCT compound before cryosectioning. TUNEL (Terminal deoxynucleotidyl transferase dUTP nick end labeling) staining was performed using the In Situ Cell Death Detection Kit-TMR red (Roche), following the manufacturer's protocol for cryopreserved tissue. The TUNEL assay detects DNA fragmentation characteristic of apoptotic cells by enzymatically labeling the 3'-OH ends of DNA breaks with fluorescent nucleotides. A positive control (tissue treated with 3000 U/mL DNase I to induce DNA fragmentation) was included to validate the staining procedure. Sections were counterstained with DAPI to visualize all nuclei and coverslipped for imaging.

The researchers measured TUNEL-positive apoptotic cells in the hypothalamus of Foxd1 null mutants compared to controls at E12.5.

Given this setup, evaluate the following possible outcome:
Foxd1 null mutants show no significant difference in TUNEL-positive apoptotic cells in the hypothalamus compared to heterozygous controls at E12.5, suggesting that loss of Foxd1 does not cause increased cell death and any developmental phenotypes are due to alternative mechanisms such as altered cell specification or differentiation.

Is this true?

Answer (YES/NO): YES